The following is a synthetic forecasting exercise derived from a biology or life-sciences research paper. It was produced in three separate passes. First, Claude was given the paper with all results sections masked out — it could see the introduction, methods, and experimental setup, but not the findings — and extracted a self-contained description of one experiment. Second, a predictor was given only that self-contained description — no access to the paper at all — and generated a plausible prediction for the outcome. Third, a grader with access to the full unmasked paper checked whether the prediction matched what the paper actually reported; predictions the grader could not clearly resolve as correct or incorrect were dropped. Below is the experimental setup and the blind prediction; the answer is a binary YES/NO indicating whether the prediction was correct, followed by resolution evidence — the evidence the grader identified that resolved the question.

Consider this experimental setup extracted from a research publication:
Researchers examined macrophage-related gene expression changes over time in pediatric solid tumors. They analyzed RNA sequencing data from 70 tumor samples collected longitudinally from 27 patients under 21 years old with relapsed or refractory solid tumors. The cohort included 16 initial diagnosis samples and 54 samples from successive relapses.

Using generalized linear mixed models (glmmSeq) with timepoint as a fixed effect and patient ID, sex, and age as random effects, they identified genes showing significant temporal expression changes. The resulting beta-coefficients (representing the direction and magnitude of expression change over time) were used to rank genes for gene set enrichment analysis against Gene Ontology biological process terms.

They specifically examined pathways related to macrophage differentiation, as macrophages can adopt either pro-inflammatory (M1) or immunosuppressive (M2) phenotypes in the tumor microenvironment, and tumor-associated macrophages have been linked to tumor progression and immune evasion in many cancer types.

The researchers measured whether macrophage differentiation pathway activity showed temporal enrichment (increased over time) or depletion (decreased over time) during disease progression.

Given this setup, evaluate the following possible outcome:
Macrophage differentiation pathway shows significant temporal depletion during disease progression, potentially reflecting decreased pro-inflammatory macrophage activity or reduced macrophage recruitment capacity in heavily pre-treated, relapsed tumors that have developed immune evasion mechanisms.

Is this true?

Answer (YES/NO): NO